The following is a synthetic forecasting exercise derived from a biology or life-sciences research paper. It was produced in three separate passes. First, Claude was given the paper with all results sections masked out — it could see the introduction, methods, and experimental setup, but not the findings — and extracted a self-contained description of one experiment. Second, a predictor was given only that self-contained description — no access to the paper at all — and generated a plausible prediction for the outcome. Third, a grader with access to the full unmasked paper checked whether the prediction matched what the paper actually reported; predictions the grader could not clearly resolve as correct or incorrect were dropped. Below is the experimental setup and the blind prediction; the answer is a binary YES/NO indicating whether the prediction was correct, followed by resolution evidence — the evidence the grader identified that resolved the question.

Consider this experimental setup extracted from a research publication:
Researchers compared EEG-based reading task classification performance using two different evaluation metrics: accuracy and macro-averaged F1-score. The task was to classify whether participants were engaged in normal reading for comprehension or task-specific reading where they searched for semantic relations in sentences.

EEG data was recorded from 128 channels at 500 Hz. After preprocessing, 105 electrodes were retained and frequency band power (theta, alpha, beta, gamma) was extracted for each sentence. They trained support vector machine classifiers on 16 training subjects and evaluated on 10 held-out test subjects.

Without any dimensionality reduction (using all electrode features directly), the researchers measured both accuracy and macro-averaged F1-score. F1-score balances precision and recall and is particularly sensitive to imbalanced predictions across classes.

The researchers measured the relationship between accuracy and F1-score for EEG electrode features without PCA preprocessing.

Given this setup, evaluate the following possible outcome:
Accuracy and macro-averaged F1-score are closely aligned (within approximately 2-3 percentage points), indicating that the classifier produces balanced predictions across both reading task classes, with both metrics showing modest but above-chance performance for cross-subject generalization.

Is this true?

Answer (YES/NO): NO